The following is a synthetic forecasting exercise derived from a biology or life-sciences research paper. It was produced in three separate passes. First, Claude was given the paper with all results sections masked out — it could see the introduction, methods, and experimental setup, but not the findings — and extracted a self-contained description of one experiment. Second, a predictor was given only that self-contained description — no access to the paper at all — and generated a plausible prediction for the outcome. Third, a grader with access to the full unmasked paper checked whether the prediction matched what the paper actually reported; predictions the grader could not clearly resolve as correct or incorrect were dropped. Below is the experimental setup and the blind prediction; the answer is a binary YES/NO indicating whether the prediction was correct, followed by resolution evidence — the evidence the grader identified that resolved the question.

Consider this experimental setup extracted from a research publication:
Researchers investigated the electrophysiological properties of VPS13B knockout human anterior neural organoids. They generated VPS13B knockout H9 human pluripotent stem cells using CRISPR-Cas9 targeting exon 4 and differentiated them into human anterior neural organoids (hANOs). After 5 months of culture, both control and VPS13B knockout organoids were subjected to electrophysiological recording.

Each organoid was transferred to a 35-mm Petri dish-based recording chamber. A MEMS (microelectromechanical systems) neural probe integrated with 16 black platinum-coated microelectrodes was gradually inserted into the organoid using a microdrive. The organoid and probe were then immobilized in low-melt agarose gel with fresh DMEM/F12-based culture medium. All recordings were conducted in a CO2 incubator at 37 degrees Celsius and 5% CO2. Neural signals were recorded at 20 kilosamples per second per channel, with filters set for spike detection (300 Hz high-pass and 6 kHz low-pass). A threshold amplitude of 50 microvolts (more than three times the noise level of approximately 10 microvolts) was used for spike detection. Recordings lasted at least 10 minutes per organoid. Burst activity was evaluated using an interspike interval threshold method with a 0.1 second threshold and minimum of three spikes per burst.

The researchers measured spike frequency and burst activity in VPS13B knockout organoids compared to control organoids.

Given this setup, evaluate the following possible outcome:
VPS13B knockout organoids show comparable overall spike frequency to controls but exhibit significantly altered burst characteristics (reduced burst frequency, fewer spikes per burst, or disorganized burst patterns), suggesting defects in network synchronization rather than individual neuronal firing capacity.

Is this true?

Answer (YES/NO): NO